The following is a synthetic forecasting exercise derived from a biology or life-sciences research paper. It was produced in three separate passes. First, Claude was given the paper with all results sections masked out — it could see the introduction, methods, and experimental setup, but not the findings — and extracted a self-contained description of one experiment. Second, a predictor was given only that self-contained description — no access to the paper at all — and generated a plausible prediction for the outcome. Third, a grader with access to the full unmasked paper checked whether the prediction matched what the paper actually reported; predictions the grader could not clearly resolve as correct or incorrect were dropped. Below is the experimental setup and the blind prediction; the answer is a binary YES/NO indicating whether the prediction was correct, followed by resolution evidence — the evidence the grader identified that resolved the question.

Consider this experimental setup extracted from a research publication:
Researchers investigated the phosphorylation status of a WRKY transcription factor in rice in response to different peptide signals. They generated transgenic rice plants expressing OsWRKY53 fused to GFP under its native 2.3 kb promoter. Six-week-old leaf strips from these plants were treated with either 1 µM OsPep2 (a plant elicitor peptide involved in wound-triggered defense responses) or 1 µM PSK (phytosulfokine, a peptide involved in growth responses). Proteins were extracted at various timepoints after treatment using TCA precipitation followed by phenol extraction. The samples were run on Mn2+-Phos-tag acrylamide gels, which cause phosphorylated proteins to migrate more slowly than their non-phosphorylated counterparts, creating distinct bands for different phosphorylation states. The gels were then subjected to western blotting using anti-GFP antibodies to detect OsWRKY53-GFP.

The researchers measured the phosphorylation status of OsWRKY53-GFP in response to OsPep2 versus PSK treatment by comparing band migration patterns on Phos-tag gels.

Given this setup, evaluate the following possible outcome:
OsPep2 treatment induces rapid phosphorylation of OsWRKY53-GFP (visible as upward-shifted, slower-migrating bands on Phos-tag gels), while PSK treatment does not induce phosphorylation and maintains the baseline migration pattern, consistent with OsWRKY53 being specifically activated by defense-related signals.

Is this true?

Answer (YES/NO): YES